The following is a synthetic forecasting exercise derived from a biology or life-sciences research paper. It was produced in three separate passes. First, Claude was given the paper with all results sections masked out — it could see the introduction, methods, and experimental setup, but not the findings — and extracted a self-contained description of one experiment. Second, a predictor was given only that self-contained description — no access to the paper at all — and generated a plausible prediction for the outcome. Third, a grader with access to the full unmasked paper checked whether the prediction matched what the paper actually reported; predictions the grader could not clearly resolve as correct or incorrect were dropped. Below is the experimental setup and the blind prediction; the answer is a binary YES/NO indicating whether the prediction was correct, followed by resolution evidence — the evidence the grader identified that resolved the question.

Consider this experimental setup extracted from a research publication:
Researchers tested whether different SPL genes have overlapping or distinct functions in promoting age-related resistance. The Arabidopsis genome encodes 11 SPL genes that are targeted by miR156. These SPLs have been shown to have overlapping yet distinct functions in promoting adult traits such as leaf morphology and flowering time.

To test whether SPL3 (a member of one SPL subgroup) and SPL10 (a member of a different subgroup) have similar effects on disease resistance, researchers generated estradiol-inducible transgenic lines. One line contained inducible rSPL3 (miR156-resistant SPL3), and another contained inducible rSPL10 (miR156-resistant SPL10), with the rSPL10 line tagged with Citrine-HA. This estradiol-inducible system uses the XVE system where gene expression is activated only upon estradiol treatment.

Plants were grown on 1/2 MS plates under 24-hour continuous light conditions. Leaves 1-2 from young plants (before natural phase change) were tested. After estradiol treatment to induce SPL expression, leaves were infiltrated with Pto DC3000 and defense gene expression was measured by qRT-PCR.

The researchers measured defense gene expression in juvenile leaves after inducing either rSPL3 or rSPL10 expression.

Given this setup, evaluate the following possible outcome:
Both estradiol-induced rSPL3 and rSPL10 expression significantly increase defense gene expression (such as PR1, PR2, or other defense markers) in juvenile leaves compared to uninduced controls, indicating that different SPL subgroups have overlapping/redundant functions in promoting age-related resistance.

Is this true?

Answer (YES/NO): NO